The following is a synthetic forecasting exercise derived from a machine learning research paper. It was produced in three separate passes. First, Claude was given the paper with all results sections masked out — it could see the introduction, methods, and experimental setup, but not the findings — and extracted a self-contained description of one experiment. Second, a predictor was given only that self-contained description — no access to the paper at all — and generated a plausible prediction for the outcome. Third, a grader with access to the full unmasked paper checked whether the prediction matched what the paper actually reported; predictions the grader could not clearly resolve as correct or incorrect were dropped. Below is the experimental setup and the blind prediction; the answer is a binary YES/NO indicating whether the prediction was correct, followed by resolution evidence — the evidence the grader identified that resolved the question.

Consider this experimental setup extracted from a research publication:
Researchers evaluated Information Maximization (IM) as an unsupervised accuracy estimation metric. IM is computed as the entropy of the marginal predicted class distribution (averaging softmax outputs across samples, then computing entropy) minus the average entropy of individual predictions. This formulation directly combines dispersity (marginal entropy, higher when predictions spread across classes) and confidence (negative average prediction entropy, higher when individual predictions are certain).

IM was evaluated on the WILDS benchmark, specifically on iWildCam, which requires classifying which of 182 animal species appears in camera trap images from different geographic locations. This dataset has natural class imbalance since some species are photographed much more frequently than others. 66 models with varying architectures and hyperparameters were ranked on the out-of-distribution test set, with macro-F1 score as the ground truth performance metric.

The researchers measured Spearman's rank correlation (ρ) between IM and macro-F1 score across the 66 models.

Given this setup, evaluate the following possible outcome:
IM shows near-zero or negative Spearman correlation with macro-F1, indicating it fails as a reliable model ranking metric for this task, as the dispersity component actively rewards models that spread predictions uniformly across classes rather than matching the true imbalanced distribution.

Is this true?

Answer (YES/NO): YES